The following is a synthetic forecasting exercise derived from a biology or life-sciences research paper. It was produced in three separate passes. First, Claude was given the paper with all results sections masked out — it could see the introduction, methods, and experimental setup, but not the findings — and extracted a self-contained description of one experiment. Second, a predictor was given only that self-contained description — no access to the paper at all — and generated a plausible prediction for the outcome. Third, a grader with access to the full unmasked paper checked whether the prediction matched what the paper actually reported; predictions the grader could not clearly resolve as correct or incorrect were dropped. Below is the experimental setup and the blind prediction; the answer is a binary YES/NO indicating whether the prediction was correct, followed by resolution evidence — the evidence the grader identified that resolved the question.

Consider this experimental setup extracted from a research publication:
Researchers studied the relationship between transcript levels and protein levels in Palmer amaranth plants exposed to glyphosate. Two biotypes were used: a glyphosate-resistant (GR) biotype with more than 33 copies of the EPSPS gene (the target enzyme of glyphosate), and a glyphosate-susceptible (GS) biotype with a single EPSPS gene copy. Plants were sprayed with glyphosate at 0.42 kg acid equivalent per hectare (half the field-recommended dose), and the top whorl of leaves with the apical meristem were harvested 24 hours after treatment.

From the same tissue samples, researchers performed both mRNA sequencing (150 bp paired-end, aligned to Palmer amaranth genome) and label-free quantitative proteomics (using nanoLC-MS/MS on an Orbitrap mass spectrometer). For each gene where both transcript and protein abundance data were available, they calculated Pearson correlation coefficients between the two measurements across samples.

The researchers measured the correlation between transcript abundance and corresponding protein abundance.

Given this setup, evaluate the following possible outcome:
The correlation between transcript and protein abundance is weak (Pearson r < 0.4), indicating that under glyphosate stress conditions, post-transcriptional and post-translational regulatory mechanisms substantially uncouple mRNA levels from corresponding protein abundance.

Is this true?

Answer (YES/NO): NO